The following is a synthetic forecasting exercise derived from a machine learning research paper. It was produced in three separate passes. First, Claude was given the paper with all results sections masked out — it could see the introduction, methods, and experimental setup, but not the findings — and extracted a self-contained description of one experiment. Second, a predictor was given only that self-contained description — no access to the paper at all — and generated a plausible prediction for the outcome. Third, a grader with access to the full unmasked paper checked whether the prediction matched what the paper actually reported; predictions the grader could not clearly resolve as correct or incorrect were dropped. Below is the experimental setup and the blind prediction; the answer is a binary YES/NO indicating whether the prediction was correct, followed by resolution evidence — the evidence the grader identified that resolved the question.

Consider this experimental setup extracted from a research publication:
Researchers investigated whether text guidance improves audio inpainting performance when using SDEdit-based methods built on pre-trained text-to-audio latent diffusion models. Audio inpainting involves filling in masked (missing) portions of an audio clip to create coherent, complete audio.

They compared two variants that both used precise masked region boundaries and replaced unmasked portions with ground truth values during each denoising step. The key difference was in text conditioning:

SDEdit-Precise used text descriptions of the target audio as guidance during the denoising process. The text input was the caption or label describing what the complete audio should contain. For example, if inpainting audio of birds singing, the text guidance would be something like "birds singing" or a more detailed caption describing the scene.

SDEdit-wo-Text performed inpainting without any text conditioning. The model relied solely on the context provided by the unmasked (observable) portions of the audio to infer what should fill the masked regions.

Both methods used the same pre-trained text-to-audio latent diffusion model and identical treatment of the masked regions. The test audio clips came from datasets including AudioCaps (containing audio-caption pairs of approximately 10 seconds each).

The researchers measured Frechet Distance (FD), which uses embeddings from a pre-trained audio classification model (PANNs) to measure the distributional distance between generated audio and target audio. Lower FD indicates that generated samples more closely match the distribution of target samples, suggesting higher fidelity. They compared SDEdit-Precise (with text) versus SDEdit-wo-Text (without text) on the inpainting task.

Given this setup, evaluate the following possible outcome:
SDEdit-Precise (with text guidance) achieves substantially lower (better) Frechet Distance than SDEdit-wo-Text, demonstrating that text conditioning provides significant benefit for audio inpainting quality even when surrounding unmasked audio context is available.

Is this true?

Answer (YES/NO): YES